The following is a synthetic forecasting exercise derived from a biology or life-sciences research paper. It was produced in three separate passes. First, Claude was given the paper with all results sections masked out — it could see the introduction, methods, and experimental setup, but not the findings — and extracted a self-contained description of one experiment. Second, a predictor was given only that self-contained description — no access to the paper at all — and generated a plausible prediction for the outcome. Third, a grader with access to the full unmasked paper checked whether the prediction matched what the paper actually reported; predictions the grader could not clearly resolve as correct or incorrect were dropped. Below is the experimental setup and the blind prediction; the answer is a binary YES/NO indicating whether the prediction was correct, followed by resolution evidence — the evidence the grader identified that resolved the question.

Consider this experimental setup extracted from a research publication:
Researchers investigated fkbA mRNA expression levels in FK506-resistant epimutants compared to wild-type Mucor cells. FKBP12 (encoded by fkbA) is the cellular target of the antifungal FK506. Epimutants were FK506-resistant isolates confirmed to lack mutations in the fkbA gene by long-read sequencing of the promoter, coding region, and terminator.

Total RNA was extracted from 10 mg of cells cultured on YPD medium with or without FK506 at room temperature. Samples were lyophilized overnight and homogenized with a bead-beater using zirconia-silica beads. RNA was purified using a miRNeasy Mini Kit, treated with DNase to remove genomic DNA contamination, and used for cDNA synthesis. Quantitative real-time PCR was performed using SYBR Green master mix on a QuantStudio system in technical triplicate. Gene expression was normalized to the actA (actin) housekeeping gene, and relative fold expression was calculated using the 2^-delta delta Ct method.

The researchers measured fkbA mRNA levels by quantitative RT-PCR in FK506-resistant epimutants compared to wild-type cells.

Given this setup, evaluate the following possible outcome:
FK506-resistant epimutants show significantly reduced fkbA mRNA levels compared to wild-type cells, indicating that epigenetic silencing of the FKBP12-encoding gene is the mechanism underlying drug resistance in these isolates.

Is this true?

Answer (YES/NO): YES